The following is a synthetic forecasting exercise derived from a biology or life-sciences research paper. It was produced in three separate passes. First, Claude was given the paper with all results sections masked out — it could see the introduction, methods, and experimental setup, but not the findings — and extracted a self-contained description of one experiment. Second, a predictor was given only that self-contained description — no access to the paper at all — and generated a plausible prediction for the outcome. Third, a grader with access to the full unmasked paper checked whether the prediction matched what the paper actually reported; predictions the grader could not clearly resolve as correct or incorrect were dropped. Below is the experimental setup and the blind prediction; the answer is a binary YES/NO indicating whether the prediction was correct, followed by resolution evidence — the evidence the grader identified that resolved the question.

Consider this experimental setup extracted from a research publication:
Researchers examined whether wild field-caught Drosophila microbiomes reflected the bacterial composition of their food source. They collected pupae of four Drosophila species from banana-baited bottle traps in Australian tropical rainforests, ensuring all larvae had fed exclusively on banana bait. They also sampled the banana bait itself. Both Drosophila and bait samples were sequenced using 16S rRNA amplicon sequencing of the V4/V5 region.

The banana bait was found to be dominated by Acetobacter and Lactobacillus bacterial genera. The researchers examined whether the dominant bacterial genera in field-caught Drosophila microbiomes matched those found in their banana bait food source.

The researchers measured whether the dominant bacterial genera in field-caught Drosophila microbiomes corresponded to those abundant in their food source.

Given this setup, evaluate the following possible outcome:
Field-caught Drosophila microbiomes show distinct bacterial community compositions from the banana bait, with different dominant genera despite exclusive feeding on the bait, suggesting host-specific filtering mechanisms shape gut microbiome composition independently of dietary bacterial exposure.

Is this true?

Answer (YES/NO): NO